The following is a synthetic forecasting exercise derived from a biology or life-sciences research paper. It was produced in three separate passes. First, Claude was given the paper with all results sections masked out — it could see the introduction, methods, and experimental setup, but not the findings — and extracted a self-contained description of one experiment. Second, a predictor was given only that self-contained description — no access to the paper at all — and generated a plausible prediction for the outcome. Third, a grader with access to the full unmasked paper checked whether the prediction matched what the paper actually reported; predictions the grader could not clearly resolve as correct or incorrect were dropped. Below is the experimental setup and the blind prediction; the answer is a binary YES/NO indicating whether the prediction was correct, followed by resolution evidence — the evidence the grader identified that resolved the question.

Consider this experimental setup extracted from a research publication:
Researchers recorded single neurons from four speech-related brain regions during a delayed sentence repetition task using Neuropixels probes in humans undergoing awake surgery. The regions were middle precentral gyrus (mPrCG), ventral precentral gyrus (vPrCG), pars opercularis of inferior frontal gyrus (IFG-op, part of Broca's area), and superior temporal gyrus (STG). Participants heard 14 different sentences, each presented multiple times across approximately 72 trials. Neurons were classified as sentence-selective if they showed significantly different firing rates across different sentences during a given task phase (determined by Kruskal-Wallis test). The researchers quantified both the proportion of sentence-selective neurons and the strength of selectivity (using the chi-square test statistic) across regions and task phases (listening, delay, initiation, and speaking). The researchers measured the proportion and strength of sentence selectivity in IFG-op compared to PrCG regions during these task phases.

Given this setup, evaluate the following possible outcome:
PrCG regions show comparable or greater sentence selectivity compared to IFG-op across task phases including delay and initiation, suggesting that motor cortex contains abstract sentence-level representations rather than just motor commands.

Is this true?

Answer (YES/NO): YES